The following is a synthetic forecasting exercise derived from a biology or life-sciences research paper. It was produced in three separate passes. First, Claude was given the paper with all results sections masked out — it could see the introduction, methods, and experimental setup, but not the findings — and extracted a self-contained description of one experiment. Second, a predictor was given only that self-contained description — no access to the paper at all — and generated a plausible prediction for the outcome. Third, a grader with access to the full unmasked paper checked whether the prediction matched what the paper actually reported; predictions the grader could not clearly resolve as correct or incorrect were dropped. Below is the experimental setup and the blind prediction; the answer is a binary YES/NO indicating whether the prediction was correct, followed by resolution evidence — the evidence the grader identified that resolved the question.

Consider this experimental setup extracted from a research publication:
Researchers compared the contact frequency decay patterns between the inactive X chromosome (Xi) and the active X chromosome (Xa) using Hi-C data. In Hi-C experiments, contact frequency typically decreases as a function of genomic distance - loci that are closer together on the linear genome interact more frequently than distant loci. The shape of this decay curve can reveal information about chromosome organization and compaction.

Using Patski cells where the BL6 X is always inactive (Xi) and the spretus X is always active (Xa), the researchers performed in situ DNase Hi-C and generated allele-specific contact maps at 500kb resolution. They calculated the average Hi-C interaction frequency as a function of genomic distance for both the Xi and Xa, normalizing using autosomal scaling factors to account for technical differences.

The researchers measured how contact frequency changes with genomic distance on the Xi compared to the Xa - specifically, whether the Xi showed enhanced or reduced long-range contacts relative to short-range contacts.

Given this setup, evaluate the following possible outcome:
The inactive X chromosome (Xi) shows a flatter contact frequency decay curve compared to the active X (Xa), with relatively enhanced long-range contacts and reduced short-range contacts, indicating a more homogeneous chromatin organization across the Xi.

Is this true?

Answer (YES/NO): NO